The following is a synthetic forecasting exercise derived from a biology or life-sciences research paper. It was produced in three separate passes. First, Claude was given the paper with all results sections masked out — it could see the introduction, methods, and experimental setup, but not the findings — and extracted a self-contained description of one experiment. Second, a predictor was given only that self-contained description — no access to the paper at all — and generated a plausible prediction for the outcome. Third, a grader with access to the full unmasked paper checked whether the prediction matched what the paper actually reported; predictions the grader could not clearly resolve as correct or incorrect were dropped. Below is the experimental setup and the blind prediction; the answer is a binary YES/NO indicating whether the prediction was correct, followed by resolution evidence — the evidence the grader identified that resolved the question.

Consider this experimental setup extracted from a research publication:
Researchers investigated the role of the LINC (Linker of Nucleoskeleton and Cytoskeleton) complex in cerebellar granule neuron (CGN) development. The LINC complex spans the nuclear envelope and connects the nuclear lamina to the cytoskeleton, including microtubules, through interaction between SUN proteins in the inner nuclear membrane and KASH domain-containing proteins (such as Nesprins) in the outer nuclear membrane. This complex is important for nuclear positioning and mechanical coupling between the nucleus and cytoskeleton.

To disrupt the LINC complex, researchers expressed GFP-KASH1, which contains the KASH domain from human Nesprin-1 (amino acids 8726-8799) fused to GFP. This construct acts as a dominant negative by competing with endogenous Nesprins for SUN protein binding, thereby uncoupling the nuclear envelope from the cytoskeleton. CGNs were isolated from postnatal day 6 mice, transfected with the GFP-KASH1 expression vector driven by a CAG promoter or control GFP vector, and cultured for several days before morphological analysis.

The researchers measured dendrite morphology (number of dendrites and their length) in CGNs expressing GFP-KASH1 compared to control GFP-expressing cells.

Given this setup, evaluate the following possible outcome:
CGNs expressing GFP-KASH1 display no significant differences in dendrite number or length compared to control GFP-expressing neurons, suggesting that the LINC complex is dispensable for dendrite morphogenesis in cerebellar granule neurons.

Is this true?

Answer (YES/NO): NO